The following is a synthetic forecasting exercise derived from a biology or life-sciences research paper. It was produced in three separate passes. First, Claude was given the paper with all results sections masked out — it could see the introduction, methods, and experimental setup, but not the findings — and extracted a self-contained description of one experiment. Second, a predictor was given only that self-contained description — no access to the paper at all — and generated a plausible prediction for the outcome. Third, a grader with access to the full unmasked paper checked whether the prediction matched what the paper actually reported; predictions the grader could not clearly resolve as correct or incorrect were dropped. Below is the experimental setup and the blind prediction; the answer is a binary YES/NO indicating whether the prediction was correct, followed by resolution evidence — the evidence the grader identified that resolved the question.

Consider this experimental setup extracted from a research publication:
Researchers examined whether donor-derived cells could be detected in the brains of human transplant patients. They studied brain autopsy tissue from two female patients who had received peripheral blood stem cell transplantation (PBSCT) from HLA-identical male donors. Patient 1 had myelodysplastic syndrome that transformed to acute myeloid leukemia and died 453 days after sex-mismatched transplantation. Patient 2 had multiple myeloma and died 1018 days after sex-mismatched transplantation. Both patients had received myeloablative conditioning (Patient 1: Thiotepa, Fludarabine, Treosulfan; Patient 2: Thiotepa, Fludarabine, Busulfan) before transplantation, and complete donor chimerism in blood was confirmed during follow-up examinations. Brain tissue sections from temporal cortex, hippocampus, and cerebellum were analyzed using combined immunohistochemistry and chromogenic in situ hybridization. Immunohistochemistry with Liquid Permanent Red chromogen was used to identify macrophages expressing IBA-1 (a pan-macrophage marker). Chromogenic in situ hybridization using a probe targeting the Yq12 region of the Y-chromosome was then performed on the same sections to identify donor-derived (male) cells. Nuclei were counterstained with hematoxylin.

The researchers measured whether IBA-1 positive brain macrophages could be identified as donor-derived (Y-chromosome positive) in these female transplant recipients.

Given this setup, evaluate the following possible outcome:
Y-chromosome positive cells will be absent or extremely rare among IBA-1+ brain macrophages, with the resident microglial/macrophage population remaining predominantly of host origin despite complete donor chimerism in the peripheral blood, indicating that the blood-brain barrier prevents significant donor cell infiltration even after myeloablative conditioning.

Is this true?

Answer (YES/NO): NO